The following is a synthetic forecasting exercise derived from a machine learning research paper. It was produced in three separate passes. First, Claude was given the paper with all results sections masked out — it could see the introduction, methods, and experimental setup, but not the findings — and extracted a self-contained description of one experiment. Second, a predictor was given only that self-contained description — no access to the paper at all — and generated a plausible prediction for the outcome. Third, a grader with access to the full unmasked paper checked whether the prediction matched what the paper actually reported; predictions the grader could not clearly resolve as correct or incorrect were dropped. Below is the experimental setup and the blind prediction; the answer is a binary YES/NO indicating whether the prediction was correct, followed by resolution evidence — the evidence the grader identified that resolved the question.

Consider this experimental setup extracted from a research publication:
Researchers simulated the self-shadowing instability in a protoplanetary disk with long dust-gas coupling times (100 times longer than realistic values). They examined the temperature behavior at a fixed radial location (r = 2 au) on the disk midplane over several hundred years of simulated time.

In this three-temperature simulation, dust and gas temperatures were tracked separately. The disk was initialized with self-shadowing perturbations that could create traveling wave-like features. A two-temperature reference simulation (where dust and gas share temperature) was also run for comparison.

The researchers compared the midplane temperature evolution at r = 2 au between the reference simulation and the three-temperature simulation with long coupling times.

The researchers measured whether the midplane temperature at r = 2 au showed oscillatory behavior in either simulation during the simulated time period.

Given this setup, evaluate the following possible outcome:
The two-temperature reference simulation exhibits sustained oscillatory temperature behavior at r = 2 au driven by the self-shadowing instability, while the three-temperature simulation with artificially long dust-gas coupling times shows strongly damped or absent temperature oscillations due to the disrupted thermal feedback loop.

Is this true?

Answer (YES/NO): NO